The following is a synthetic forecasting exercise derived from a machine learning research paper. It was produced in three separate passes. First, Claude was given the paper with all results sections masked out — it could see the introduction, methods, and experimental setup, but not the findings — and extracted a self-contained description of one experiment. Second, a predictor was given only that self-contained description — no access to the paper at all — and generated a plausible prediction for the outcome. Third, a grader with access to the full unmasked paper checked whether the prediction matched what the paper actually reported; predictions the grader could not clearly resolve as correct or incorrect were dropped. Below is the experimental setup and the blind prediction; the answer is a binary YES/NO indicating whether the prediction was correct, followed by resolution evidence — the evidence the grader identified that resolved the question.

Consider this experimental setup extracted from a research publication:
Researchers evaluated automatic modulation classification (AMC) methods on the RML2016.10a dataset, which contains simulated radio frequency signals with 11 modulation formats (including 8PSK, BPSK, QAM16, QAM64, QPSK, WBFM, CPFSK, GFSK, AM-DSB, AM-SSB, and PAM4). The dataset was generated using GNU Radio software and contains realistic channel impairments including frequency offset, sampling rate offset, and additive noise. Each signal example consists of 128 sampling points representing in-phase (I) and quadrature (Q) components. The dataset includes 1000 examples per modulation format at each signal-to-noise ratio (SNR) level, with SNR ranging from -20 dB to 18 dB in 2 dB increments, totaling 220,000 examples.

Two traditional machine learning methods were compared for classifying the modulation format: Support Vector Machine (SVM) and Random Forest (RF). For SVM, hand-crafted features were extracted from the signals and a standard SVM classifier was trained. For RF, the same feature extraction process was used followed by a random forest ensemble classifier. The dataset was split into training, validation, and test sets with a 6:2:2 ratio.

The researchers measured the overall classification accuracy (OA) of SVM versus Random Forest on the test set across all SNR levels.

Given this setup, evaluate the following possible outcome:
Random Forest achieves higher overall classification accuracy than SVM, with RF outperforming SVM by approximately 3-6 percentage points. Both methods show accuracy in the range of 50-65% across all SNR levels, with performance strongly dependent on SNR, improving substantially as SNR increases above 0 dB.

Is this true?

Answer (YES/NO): NO